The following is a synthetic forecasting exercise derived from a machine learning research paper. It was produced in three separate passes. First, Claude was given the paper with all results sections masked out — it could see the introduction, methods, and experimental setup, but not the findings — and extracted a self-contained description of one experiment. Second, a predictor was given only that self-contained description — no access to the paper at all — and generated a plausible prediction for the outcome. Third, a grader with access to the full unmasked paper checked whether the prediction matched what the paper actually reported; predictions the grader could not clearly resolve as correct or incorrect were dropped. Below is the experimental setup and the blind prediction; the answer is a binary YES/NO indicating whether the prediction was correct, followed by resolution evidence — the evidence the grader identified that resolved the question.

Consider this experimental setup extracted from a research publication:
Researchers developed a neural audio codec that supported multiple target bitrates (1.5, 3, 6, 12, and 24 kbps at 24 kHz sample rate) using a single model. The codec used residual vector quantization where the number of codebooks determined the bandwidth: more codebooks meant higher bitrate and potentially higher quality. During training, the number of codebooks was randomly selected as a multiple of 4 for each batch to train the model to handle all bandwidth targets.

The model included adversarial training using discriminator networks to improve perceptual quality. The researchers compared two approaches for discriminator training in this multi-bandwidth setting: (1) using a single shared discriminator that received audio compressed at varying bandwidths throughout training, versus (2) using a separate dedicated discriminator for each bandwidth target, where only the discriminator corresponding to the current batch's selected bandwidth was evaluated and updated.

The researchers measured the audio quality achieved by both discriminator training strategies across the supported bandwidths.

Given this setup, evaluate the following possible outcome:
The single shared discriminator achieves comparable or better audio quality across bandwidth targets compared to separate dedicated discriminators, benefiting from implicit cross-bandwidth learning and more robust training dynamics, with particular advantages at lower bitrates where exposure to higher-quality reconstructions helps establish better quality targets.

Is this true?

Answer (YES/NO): NO